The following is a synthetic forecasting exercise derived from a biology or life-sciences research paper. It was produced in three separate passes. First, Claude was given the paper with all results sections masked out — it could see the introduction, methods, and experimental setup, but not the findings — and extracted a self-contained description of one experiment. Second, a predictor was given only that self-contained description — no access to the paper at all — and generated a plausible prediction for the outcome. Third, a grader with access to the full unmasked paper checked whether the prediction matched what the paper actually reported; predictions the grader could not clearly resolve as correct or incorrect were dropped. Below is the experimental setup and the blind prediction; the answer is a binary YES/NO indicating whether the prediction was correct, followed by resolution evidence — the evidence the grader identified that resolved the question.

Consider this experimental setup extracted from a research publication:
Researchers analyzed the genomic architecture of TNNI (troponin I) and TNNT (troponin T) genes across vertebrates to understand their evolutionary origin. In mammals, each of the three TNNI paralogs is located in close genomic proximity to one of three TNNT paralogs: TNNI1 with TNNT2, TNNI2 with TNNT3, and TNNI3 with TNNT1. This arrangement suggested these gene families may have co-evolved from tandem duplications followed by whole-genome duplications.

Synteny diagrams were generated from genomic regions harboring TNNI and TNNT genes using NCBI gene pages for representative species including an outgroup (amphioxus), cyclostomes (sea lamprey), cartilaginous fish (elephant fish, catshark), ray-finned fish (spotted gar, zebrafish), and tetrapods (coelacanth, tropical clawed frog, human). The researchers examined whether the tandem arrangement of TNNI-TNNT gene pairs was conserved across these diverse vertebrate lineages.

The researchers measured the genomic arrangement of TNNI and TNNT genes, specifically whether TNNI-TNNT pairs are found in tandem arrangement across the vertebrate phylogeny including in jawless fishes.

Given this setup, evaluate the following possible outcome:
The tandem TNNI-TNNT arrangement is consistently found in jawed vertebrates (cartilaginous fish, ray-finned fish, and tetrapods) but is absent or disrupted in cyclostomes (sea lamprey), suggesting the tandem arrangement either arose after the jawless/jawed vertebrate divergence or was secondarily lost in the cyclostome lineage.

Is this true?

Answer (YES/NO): NO